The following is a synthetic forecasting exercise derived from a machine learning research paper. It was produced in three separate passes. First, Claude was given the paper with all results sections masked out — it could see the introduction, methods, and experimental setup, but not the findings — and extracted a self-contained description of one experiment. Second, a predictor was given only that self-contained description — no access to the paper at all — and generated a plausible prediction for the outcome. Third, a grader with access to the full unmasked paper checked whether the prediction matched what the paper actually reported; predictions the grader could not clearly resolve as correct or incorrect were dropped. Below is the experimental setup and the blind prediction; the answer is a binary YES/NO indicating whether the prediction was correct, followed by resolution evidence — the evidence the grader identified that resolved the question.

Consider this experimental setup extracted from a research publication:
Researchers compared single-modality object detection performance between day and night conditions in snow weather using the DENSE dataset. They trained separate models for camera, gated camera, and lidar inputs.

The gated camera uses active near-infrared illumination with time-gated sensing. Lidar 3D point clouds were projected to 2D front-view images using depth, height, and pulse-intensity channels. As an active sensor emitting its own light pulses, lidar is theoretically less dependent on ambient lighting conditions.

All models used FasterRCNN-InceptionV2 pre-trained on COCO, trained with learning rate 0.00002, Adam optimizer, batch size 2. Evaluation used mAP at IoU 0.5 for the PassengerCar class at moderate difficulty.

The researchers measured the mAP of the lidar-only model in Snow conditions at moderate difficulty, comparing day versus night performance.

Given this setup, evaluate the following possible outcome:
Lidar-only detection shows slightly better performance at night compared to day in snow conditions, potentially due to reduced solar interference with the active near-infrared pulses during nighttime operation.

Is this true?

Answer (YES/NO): NO